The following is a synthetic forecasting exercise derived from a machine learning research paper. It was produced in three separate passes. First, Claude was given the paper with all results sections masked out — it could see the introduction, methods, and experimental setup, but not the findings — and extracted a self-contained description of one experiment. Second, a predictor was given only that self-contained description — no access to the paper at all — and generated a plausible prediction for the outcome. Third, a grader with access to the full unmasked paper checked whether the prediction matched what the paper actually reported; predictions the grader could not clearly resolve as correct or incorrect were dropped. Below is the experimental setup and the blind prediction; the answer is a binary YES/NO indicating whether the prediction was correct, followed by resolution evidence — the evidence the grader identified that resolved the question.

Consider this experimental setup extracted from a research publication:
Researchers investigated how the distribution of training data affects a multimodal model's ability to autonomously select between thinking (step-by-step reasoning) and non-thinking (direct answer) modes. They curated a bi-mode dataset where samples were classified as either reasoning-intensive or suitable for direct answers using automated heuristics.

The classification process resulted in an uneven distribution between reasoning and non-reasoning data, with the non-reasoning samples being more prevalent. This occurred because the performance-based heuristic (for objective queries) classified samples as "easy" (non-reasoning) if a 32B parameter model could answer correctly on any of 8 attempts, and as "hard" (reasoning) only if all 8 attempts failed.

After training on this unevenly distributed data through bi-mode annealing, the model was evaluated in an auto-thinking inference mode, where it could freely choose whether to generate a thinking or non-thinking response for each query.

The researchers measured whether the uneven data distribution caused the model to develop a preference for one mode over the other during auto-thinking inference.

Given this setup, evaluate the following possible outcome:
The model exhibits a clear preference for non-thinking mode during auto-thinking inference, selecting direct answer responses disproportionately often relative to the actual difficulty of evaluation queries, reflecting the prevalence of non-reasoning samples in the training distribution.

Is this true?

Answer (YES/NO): YES